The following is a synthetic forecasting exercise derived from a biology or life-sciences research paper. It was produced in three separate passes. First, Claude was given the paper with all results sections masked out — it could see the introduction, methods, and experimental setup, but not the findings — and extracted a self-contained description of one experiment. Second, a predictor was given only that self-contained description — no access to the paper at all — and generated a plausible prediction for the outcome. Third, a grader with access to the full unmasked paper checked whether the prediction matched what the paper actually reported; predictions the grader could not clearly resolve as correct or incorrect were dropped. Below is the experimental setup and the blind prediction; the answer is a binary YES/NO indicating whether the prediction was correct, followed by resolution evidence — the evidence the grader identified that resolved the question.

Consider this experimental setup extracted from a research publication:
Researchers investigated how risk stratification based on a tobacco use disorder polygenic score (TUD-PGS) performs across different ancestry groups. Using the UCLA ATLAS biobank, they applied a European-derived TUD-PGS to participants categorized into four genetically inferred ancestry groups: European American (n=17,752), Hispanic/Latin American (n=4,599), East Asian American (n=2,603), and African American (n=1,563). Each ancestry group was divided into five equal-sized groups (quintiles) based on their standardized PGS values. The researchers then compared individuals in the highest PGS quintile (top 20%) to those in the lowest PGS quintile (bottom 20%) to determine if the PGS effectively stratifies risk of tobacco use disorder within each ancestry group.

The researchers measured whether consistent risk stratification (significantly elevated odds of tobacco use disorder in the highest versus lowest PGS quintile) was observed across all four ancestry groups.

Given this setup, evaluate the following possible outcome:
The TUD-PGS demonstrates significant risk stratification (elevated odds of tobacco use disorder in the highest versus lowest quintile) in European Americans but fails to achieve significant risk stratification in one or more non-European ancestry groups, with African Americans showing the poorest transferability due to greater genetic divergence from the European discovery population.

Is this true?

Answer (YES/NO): YES